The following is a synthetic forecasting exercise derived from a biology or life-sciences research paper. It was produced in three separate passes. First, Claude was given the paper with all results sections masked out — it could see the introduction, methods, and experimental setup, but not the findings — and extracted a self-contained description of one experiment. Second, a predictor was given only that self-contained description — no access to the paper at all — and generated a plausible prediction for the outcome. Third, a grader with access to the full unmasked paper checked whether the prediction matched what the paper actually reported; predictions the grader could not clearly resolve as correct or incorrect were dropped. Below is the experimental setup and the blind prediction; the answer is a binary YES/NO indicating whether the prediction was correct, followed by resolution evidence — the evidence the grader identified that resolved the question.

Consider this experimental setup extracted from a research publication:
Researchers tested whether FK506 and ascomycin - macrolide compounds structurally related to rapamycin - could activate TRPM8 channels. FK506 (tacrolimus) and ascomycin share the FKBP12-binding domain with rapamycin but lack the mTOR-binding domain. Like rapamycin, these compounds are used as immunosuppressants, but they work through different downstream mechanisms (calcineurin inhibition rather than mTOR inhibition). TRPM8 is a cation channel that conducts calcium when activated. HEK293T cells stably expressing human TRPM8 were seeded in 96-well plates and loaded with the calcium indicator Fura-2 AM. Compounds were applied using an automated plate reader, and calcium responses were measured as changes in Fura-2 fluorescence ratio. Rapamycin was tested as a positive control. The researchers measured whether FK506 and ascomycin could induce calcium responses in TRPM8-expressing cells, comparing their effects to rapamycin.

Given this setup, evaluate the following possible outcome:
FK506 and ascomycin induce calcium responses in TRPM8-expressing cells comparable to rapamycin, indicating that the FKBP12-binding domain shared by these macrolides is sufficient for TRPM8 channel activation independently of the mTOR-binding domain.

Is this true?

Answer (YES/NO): NO